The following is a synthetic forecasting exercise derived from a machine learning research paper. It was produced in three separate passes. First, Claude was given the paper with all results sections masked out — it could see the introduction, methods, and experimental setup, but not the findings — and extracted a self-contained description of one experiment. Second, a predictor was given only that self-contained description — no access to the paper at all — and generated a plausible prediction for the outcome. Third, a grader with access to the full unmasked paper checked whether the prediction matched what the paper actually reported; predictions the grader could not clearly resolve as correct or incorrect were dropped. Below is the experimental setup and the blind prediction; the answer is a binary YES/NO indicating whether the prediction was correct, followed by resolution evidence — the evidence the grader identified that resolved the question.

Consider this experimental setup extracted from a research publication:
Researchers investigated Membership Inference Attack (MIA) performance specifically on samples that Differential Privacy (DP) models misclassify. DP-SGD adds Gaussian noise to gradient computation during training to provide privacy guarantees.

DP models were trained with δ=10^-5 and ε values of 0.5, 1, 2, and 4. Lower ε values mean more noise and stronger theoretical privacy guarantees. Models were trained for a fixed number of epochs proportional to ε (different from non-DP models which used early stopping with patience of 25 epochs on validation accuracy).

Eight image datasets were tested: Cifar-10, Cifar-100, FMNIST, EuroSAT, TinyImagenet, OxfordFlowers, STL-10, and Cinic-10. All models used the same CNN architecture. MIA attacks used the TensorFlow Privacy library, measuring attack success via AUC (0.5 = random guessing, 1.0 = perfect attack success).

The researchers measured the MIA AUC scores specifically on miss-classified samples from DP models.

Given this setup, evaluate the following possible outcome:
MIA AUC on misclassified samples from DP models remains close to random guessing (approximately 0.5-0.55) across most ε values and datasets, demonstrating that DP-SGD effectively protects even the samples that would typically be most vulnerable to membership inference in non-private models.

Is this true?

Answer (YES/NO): YES